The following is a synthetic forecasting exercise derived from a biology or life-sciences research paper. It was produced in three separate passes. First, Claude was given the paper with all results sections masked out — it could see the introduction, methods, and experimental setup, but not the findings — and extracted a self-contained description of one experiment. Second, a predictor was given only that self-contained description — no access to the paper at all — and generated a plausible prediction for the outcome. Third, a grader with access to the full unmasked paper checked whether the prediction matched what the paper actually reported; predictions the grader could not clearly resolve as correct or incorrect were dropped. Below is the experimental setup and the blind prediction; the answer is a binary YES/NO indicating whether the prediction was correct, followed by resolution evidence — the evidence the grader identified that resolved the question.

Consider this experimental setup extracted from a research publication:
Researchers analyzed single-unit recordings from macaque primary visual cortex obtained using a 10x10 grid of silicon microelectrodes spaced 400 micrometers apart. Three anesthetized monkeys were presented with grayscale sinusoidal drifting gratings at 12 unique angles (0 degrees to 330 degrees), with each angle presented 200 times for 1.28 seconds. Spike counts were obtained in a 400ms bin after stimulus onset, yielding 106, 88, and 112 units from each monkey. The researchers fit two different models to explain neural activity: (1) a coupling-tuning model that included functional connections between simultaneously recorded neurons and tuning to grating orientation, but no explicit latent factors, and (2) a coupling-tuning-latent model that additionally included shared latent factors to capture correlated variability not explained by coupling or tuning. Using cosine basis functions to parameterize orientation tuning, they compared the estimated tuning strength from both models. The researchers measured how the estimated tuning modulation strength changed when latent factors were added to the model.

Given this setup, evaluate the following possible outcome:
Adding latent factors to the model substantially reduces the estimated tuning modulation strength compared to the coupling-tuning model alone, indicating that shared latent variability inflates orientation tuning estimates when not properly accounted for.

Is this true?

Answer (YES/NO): NO